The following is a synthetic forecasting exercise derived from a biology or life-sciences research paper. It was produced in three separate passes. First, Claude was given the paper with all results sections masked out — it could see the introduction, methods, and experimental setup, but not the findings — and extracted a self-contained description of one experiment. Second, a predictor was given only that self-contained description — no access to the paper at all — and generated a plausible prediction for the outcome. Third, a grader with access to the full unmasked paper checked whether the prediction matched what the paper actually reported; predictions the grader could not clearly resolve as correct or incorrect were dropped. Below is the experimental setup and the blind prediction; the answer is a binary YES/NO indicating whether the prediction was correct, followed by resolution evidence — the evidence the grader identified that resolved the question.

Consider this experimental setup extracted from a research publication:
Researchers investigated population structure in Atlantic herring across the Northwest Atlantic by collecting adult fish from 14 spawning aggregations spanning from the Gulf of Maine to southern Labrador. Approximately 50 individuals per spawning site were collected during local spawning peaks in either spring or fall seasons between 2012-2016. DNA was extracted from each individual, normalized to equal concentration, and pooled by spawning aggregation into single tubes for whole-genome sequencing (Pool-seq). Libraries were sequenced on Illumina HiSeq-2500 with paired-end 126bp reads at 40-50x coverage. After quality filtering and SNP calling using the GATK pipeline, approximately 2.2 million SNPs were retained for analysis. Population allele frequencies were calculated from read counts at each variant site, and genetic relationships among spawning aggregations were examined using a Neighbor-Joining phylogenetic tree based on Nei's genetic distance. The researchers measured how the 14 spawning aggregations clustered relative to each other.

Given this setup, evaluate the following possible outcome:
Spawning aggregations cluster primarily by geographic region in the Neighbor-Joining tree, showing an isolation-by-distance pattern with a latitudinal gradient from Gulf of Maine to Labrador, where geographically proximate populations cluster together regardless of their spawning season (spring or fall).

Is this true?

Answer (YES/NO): NO